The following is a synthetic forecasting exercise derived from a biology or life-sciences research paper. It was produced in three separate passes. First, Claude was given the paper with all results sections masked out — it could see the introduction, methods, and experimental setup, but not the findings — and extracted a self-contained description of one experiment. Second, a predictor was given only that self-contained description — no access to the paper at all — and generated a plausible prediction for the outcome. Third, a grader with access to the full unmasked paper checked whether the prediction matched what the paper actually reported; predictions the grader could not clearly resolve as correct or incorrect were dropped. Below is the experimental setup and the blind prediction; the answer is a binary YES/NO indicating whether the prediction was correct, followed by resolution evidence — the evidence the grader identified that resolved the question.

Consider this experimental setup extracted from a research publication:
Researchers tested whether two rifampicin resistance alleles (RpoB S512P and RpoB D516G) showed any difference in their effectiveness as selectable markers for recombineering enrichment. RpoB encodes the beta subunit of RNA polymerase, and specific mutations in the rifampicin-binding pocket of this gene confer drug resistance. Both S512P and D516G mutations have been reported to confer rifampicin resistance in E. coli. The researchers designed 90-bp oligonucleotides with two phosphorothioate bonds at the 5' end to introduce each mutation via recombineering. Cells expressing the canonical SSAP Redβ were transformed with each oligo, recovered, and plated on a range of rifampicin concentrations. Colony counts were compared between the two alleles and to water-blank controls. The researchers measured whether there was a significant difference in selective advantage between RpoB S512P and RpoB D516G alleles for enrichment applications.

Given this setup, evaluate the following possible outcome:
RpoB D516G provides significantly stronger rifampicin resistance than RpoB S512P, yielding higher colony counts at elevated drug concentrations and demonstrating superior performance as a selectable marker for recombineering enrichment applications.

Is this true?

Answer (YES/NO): NO